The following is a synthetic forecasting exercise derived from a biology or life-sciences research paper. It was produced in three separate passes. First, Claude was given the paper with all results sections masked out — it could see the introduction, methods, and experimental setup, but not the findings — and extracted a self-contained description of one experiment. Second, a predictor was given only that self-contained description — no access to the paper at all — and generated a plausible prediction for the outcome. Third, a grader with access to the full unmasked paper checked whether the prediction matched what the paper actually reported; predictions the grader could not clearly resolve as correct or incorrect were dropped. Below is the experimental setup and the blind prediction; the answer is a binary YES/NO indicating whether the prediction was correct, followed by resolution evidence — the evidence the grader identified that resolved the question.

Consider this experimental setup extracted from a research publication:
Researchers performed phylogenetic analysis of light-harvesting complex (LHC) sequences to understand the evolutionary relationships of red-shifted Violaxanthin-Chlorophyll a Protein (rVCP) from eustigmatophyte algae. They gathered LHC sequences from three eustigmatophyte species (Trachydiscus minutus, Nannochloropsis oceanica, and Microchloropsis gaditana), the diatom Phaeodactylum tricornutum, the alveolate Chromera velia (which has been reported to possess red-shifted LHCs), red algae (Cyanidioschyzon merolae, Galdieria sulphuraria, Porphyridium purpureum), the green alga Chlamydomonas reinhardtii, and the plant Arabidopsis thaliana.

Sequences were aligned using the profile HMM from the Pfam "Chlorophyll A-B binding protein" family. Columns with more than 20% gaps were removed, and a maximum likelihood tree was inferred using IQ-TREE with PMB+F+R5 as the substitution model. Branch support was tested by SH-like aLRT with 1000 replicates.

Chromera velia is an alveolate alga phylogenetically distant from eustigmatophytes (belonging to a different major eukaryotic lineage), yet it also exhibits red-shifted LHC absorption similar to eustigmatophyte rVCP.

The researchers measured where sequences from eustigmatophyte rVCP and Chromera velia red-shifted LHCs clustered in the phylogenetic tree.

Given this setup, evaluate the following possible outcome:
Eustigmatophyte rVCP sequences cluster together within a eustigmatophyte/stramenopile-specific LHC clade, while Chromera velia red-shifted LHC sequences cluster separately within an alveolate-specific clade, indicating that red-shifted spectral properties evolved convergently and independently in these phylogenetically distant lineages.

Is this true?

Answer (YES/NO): YES